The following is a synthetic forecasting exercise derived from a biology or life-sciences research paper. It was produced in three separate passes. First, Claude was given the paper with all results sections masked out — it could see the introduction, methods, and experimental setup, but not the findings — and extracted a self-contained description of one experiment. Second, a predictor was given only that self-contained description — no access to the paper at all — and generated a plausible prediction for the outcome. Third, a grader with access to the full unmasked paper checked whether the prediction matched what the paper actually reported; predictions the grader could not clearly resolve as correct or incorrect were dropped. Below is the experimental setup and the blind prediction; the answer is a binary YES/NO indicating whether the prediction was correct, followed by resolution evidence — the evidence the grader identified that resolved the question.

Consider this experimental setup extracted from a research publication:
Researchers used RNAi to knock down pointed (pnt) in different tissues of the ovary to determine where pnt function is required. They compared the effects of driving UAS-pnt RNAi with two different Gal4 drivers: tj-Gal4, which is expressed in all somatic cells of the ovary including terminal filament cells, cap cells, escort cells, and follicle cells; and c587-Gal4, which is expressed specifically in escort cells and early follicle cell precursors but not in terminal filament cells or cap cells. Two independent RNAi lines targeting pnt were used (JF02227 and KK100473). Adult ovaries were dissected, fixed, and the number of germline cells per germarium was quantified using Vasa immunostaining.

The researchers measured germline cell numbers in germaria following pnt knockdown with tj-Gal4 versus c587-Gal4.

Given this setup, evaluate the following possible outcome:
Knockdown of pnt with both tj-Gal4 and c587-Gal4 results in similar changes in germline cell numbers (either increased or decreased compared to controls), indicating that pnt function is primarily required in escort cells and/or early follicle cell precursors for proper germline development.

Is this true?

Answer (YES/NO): YES